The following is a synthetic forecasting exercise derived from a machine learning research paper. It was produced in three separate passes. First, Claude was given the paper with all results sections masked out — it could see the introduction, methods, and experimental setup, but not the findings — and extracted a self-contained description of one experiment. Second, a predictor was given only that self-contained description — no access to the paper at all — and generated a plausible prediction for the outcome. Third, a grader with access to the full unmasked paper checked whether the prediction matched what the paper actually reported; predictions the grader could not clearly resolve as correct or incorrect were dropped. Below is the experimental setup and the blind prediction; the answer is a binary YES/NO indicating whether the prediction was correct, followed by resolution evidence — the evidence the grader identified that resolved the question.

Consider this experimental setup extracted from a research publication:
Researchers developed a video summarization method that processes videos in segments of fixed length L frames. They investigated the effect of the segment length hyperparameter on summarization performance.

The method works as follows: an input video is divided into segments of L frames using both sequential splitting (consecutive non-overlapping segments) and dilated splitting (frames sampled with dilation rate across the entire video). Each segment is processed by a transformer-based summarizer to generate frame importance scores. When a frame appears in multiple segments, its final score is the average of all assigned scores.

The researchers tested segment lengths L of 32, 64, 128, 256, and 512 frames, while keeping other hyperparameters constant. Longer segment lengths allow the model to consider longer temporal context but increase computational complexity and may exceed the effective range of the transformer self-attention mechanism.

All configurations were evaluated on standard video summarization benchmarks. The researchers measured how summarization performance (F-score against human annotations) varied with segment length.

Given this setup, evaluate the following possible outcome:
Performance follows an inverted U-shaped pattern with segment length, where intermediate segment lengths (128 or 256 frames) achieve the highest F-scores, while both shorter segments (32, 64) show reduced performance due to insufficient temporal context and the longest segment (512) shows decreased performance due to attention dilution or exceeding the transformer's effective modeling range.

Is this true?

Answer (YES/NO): YES